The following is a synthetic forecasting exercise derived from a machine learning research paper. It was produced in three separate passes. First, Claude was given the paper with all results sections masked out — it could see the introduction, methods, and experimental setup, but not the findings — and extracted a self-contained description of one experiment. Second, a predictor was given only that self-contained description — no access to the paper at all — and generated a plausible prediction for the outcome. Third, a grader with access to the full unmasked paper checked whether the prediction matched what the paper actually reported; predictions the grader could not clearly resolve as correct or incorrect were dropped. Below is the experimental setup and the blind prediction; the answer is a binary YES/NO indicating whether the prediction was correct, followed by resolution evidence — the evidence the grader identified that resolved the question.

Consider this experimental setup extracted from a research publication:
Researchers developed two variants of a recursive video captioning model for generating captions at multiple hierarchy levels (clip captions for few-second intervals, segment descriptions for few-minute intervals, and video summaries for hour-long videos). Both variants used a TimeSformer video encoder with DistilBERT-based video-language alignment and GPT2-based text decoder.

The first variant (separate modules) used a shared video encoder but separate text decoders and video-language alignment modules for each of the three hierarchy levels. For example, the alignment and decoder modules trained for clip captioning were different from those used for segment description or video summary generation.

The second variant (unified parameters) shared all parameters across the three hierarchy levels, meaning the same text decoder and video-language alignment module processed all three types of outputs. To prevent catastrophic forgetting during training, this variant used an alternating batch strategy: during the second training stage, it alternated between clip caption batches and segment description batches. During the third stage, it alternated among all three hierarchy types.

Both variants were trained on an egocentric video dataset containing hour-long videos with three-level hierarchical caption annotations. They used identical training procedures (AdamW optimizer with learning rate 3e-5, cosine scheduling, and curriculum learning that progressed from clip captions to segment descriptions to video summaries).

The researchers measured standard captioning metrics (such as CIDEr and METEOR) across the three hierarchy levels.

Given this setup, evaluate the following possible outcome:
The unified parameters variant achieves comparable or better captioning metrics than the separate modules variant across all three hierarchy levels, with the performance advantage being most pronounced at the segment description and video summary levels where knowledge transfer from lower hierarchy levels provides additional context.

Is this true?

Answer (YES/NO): NO